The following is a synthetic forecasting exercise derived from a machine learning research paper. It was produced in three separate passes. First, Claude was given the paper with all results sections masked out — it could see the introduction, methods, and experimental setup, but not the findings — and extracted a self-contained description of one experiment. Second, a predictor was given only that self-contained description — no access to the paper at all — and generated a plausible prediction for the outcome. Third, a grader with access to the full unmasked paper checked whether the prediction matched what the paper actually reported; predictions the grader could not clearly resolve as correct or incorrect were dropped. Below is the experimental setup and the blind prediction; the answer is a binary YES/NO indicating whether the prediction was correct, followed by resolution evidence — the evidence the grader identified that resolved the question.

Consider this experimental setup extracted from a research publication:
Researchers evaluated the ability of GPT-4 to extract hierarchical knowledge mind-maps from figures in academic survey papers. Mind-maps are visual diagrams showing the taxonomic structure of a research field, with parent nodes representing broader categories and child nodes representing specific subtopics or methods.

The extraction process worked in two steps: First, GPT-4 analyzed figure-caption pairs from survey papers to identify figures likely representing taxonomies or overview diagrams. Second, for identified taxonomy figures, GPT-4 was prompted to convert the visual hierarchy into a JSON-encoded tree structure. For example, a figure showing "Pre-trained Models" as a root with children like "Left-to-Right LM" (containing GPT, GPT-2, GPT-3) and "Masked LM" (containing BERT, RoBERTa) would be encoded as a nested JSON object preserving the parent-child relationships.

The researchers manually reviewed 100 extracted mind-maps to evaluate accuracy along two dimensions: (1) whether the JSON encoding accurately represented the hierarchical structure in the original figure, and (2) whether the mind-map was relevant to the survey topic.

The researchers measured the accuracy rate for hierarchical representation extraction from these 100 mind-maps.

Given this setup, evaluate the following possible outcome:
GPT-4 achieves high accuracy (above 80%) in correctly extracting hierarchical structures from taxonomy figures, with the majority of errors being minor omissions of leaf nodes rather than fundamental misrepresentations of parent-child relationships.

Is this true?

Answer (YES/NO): NO